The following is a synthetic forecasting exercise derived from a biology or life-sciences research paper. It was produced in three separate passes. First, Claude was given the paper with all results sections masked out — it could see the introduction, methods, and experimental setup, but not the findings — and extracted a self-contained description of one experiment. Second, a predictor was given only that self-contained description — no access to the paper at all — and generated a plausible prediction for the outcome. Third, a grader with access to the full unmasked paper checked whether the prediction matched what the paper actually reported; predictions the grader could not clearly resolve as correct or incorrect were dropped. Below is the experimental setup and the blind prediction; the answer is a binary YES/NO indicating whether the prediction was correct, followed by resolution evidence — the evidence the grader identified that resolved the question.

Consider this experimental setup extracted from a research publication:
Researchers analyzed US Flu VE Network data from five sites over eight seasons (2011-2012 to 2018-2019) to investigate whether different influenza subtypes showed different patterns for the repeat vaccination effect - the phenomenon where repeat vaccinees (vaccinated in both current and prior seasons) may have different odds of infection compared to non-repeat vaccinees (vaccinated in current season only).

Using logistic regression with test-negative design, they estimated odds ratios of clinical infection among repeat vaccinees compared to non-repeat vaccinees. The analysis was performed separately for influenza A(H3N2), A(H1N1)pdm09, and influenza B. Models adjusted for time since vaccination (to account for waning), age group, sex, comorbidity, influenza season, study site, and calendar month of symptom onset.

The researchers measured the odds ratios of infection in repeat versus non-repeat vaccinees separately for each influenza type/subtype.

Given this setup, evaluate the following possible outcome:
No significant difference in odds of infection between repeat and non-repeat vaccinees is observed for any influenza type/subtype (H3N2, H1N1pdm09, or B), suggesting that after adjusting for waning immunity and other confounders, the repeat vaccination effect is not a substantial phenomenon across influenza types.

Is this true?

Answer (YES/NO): NO